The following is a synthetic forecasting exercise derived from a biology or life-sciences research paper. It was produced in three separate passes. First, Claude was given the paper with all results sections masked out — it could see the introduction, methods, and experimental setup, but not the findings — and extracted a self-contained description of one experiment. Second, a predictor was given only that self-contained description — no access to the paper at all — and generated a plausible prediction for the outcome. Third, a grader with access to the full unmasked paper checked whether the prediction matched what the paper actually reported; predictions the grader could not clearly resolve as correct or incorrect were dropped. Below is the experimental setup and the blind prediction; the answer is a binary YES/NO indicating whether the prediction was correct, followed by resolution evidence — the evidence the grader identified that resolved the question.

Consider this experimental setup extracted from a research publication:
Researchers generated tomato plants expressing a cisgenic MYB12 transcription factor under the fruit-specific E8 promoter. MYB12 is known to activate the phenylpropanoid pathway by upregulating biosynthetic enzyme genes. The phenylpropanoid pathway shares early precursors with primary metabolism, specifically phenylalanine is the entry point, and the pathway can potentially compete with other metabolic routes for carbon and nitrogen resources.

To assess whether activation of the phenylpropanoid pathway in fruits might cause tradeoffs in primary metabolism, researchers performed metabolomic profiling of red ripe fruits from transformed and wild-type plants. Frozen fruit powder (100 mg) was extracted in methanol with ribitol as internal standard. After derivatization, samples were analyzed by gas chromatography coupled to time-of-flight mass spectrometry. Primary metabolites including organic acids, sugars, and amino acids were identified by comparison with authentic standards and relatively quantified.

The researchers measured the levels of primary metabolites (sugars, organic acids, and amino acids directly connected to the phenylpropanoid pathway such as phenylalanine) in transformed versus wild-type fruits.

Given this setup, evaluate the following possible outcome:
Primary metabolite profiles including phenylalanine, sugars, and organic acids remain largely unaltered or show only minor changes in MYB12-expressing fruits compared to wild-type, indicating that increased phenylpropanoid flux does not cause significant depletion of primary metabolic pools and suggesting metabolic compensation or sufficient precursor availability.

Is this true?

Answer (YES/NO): YES